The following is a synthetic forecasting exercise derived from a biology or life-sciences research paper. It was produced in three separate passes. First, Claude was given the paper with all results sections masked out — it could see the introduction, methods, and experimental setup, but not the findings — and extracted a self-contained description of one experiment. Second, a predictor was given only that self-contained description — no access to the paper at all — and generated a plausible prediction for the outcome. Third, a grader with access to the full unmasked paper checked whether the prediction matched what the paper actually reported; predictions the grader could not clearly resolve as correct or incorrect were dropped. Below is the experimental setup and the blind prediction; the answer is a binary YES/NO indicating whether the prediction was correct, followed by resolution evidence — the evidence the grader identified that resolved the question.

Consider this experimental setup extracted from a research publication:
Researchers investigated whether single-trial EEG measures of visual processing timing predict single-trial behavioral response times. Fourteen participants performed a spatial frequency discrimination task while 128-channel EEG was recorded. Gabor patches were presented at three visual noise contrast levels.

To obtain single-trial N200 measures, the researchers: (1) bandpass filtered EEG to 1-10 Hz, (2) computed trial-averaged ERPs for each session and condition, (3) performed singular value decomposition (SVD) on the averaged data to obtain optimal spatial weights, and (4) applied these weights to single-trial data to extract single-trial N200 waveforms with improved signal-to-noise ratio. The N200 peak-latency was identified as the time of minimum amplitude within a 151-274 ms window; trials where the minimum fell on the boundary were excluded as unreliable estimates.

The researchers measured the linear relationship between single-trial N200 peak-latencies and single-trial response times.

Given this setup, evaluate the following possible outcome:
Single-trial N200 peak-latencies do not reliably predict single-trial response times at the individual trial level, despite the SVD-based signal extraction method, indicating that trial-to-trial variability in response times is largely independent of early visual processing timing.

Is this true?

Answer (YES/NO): NO